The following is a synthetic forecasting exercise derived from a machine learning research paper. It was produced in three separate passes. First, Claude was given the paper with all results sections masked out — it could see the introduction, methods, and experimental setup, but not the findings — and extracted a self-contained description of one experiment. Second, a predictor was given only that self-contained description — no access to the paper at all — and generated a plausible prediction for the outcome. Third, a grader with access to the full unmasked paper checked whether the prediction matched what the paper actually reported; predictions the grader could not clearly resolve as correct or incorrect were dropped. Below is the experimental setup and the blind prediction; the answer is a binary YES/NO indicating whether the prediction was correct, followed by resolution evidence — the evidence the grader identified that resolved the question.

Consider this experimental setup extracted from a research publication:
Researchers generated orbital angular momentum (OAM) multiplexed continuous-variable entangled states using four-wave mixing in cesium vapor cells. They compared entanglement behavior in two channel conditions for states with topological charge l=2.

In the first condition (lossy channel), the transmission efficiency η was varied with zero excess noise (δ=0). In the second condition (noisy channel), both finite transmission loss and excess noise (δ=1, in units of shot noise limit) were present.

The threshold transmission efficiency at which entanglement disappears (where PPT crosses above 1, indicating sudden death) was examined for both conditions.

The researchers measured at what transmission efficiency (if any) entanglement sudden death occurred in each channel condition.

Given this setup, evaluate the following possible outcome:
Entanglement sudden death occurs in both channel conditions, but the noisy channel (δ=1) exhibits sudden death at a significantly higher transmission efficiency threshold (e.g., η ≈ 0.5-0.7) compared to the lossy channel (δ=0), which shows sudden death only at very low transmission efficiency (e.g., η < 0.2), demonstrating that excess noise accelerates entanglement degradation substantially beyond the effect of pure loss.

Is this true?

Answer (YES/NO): NO